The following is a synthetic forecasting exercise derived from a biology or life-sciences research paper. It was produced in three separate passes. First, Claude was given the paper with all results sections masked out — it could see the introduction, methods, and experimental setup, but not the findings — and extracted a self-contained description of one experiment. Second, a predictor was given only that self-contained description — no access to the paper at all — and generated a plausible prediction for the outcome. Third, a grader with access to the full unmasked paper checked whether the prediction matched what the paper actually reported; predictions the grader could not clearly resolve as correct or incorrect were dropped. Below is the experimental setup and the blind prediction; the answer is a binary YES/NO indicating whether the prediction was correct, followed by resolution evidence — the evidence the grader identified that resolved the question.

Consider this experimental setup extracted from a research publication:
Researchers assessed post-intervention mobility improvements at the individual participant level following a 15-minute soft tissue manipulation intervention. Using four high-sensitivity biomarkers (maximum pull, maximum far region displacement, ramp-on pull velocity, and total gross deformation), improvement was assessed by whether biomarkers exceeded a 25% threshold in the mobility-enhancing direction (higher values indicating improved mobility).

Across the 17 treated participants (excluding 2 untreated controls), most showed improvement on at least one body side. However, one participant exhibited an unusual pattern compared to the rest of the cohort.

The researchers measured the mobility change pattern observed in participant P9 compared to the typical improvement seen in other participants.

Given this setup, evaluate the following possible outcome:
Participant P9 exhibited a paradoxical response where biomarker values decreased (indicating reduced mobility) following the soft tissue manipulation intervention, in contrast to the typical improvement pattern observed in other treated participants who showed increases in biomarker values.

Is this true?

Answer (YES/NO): YES